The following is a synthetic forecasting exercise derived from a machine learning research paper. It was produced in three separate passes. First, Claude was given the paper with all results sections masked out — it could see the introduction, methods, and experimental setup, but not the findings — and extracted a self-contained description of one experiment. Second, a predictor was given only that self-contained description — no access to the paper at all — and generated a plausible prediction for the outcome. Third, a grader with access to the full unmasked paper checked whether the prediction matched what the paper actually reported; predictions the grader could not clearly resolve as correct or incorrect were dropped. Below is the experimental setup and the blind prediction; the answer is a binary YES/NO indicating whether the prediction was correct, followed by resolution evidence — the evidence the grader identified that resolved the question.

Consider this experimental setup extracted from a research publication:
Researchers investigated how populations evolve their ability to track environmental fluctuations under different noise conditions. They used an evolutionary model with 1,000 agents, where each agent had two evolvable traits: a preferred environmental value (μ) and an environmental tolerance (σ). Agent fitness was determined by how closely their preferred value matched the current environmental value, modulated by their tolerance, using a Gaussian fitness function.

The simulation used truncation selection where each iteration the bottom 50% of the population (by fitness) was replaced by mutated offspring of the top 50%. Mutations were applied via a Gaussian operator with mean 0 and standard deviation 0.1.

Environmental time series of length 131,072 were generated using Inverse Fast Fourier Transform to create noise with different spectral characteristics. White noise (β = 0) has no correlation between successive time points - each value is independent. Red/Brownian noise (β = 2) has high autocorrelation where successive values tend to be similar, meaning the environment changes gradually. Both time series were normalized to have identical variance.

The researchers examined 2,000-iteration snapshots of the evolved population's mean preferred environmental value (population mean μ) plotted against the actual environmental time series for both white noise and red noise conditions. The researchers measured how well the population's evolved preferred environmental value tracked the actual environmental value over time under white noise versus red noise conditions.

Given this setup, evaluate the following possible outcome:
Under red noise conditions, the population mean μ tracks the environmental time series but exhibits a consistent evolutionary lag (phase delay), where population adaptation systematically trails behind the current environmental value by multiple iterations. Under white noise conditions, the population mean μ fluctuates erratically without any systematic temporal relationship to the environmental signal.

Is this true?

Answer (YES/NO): NO